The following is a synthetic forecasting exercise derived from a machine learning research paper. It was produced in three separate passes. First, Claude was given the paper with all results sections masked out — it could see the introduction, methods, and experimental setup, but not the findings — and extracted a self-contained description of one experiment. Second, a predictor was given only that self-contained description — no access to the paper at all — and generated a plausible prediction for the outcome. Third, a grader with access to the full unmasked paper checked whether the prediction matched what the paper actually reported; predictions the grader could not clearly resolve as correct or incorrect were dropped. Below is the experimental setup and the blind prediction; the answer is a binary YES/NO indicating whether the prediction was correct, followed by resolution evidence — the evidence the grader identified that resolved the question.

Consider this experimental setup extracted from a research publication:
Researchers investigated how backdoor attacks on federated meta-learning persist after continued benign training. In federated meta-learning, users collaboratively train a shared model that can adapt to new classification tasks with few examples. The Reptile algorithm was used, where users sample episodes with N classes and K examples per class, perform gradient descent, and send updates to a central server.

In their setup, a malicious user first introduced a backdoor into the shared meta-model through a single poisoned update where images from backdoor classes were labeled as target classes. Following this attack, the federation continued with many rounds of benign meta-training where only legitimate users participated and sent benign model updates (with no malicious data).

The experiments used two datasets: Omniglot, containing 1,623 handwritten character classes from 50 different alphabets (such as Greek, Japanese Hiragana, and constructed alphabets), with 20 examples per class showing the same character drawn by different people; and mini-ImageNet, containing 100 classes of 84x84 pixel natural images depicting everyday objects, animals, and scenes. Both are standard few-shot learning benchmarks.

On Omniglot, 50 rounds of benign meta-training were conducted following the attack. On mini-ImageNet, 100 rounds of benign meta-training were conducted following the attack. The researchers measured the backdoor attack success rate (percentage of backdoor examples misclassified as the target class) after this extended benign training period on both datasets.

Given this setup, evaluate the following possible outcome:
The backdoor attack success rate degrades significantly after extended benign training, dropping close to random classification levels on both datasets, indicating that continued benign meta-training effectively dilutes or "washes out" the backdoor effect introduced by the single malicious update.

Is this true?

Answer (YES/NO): NO